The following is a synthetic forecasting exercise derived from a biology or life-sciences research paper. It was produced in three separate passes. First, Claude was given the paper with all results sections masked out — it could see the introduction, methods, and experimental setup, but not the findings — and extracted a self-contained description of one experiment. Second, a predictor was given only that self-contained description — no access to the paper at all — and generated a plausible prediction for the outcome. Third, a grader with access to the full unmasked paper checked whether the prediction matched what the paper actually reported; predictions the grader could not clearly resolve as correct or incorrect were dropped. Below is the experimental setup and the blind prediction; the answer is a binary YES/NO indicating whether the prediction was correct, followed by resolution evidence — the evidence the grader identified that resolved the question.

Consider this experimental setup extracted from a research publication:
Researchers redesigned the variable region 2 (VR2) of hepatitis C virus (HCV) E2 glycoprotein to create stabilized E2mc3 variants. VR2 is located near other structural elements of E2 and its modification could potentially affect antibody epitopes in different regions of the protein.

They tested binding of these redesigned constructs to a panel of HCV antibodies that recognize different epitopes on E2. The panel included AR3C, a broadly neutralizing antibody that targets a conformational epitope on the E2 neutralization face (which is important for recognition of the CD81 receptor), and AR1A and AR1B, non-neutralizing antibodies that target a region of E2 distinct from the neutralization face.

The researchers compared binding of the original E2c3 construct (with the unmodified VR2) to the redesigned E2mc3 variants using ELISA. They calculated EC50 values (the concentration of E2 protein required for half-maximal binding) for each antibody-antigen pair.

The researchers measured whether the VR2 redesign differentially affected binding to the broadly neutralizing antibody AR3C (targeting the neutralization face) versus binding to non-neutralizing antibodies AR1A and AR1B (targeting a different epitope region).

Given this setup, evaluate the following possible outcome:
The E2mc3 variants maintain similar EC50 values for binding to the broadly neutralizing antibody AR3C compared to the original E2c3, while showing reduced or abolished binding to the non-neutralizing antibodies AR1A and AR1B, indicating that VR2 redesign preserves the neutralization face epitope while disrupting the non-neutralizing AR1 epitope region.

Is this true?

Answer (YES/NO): NO